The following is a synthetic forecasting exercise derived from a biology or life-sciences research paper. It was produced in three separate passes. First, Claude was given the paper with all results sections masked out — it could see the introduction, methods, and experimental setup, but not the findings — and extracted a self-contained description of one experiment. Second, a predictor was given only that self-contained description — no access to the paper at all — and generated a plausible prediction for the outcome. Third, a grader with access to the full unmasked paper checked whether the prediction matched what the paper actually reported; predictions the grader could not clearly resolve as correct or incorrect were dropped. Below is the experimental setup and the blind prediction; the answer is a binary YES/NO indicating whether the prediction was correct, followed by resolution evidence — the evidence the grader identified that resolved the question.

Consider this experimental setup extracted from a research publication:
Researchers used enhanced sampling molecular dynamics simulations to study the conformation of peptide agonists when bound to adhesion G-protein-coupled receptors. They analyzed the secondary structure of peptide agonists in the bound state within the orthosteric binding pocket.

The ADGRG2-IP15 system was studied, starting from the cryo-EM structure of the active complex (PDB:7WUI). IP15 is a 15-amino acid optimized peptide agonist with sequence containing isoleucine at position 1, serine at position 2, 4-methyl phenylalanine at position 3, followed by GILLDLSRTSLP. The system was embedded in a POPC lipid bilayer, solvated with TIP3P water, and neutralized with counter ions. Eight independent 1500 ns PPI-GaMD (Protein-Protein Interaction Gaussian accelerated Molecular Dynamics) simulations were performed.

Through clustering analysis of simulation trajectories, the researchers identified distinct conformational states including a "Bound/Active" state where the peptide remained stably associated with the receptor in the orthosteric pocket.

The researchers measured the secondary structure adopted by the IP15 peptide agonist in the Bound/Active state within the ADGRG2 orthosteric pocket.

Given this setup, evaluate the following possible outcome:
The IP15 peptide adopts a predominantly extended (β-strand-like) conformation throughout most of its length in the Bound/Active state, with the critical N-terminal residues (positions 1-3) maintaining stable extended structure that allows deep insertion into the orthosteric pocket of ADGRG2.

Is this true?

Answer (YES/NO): NO